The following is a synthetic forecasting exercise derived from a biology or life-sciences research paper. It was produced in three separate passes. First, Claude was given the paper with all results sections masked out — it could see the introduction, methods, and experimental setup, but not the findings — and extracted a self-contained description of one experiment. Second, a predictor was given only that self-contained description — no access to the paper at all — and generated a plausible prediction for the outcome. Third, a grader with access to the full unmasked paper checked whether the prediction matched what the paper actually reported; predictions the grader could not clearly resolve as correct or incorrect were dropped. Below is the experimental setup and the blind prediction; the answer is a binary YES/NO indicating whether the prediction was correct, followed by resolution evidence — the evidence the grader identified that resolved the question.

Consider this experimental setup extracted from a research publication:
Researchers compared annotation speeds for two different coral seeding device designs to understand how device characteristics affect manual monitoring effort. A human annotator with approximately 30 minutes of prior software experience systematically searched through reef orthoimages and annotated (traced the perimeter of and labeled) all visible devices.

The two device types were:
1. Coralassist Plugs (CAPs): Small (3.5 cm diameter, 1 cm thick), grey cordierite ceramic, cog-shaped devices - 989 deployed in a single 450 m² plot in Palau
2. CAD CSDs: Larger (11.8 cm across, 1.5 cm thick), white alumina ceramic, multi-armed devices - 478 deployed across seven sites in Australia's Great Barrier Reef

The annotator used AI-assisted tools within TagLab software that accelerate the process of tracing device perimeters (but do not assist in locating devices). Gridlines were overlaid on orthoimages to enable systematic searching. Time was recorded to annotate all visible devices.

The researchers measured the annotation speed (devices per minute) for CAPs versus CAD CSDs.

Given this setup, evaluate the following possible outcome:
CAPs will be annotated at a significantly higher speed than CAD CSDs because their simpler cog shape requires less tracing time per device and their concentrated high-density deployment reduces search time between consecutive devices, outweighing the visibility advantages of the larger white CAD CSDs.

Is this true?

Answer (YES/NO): YES